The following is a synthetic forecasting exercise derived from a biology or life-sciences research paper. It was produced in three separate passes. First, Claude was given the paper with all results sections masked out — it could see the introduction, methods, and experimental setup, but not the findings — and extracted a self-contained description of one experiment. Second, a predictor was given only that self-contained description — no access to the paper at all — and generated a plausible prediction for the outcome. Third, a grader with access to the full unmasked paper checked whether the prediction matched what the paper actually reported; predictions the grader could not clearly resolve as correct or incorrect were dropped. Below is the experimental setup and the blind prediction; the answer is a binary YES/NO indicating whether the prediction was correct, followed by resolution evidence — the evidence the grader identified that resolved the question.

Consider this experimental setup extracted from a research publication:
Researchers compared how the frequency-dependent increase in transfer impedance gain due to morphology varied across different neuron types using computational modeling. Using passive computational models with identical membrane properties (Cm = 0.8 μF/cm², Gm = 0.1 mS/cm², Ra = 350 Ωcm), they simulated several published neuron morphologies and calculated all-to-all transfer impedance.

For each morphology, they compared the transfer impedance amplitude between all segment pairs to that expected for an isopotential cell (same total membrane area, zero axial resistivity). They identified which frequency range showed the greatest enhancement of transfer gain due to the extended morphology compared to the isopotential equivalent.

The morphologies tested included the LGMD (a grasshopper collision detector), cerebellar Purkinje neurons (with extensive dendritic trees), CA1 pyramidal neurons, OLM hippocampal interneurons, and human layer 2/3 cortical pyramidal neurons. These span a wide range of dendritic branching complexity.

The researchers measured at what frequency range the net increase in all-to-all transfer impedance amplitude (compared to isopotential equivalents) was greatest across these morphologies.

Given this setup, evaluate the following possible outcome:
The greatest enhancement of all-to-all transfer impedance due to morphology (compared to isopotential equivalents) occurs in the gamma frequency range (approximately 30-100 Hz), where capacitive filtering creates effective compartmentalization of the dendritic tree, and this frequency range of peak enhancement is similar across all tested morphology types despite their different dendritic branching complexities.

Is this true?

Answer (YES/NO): NO